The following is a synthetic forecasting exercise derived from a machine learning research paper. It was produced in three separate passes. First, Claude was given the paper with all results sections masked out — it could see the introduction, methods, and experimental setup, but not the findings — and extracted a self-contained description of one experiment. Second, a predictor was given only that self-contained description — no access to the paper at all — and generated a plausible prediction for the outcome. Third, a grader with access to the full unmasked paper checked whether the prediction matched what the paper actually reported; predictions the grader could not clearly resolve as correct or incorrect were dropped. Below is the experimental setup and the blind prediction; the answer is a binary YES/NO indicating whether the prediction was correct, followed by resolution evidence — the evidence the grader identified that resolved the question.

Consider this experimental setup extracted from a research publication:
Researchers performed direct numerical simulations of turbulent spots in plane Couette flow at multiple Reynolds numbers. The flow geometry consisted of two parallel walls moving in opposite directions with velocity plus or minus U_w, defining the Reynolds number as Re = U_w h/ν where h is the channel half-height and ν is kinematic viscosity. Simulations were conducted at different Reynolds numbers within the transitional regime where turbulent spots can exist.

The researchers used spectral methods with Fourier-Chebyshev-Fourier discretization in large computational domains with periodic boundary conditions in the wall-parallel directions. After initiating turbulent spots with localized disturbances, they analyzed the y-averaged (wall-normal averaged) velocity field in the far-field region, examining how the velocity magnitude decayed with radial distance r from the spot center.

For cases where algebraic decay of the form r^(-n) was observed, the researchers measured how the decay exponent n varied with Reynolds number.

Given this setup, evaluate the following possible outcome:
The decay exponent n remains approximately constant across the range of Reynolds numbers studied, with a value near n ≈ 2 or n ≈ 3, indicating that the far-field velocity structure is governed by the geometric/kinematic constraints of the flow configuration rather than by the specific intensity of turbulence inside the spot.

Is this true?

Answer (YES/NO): YES